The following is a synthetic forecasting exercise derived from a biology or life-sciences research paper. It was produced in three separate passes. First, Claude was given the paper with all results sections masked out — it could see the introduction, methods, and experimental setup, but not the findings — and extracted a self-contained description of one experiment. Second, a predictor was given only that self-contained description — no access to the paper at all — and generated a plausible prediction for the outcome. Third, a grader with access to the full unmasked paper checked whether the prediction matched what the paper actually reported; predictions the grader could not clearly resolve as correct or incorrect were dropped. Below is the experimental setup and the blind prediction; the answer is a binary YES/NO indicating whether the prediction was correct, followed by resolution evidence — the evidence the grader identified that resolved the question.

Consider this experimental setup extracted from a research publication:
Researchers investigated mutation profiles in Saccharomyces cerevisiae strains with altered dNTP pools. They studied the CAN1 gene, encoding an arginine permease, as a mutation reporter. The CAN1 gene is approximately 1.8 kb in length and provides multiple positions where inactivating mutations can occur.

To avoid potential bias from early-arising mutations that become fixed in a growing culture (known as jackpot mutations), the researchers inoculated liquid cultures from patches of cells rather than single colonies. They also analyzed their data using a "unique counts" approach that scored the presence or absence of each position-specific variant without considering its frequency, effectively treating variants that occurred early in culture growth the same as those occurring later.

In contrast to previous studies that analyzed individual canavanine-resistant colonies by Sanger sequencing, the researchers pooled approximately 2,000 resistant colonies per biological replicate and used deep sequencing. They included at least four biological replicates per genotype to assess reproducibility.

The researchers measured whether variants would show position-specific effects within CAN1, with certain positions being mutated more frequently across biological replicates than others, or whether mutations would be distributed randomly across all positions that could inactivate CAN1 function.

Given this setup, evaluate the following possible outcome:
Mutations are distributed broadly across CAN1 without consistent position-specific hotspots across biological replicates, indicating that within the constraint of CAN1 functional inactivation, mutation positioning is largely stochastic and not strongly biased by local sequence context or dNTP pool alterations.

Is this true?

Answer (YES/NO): NO